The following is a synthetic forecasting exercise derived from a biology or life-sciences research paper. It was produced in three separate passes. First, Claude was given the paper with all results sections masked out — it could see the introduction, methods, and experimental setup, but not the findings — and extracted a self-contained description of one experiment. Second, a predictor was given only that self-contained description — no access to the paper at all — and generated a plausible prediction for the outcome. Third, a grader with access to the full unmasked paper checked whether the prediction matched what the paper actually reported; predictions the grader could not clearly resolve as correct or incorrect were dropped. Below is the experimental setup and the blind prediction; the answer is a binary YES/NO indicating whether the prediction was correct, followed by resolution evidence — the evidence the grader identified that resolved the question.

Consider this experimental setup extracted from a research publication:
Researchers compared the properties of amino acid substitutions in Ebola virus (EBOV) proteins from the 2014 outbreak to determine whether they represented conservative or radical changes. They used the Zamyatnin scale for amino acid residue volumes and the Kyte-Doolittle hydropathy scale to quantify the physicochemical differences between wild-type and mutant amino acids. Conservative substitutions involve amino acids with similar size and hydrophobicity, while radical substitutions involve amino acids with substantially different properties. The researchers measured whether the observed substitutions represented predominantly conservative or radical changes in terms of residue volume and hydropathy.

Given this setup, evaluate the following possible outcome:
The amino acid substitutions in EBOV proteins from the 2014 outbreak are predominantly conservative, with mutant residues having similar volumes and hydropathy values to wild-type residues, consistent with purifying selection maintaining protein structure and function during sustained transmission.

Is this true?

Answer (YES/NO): NO